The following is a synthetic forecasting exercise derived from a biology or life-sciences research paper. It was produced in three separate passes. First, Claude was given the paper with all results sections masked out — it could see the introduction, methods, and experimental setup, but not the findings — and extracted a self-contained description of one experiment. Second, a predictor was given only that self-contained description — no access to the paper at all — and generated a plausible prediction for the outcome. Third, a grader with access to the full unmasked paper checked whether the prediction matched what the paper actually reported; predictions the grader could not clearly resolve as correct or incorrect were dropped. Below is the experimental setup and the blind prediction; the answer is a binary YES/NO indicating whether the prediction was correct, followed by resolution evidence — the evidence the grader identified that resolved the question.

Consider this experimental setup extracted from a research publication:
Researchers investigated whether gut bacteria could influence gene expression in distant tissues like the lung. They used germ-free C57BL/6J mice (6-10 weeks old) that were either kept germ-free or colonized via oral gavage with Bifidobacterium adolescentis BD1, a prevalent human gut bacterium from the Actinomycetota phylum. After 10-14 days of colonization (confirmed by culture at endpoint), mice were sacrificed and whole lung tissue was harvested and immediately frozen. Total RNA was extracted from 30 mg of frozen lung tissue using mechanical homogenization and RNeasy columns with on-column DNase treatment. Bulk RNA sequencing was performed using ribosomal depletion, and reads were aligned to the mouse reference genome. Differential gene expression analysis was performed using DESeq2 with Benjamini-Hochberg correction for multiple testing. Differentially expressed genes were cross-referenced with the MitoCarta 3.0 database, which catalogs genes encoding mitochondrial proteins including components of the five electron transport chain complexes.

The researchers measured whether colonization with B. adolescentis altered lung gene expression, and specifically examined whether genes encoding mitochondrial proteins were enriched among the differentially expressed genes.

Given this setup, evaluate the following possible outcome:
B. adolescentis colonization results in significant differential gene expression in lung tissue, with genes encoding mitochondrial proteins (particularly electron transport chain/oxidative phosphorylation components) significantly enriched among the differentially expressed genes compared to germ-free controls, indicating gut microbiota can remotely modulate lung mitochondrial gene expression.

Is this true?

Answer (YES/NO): YES